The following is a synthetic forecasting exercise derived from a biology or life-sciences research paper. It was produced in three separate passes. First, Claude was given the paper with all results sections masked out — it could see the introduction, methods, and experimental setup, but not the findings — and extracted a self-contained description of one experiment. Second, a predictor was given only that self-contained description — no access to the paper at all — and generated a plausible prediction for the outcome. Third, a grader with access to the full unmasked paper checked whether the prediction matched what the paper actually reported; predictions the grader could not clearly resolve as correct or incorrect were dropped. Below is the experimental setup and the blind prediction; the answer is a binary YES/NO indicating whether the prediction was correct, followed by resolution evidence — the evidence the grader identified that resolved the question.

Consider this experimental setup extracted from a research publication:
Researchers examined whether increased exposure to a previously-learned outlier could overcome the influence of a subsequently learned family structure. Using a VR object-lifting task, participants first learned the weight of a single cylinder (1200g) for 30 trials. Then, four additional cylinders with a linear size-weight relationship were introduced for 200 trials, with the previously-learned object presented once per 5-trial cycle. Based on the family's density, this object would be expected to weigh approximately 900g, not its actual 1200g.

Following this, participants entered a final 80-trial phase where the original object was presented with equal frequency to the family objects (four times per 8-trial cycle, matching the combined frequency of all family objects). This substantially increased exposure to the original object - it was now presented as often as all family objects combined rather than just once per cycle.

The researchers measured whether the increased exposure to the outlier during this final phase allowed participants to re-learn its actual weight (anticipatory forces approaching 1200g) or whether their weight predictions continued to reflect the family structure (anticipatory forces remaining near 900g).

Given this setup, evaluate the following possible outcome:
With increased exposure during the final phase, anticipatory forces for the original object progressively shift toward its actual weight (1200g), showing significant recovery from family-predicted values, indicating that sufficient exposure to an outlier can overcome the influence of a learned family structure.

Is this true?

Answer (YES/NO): NO